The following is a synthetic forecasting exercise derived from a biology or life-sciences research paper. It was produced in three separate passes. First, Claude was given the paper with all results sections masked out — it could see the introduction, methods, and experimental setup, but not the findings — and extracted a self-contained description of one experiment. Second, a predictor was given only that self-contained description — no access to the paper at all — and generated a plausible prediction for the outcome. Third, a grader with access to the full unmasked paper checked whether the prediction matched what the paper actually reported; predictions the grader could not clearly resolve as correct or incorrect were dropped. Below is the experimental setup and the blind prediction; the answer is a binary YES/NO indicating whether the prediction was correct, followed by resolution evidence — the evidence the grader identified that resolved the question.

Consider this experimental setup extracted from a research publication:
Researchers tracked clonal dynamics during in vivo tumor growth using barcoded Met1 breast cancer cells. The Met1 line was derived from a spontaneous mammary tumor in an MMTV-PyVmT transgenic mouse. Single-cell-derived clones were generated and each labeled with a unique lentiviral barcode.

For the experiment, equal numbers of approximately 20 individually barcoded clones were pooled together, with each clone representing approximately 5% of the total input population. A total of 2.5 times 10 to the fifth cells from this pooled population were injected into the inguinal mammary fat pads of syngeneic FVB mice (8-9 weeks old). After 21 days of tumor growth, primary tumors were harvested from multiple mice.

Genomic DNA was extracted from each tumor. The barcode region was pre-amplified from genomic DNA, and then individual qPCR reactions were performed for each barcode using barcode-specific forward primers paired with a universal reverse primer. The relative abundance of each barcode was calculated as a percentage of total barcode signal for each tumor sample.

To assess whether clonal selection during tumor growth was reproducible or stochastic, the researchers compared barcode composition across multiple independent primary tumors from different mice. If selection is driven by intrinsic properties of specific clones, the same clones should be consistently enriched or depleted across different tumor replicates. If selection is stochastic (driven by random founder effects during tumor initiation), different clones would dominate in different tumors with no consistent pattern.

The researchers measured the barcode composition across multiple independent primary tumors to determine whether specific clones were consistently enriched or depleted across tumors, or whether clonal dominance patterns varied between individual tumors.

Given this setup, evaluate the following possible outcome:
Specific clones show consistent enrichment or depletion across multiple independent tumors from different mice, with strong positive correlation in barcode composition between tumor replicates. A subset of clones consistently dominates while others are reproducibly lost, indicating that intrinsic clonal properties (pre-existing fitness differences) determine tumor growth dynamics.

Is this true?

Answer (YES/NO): YES